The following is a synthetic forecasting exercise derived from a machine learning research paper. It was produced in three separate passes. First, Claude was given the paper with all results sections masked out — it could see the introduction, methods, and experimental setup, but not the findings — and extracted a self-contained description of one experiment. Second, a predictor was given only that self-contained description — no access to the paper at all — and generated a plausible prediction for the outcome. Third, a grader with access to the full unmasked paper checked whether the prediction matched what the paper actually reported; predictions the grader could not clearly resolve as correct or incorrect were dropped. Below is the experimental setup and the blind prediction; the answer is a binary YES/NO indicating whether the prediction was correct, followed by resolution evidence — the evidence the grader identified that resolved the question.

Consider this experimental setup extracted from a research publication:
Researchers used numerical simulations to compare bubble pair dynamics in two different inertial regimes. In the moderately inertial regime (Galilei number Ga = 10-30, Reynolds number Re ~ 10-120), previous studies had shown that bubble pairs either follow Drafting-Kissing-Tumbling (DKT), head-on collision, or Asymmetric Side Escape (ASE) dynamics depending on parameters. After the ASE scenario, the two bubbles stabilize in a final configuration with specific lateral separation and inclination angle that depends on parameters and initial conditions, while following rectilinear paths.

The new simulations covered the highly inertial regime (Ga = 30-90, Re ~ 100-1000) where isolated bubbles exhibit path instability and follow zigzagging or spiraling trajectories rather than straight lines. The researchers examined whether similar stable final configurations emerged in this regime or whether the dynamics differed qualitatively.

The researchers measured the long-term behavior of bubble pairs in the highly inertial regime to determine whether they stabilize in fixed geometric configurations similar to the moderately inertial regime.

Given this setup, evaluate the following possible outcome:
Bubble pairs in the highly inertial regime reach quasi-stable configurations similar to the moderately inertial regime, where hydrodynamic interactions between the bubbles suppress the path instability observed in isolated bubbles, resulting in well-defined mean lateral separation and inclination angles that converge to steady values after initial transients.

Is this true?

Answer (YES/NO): NO